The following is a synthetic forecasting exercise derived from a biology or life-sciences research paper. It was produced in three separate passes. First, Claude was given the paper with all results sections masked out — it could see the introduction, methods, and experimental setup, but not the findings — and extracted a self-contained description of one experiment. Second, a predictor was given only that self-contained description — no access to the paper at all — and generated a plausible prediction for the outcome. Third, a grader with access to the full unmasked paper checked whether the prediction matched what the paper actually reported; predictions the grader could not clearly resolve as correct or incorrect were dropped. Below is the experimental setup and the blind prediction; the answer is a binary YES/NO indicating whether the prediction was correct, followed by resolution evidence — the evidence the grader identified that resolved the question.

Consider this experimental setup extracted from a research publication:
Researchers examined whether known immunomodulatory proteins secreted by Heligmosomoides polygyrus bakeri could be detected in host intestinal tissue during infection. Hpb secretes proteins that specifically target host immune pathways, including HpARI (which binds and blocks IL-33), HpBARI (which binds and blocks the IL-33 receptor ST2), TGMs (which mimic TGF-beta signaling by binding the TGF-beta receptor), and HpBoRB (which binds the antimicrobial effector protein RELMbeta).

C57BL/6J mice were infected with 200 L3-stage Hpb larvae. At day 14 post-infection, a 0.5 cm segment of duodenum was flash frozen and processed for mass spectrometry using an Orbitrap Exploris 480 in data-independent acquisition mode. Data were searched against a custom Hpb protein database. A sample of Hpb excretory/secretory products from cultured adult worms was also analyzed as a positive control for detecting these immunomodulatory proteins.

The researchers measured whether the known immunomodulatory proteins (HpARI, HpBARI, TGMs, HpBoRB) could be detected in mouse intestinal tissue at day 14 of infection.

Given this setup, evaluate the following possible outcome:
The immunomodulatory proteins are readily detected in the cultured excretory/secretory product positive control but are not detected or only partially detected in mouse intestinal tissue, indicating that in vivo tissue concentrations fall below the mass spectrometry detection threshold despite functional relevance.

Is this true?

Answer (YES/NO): YES